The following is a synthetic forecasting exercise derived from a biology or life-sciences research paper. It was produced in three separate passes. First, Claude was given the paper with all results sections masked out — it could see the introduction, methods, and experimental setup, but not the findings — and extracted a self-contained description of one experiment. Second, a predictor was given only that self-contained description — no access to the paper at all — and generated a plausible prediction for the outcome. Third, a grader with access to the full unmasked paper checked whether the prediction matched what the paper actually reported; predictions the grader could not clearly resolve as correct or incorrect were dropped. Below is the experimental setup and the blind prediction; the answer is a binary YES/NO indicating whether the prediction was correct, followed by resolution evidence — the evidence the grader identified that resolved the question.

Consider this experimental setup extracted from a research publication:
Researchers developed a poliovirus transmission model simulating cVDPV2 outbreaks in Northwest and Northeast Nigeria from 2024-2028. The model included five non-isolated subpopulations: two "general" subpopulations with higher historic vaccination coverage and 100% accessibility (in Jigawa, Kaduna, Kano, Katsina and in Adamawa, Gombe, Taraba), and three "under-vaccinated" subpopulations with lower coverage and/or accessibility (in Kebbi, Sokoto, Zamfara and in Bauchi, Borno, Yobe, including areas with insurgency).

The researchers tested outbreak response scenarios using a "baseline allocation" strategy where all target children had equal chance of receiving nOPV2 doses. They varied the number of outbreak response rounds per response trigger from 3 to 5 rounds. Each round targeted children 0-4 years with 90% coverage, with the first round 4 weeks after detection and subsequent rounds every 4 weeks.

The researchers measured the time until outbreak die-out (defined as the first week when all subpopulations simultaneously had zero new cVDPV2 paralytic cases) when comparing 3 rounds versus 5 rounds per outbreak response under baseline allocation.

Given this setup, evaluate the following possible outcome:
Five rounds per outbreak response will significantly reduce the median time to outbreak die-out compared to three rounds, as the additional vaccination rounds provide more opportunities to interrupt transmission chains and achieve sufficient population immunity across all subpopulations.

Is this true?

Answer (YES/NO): NO